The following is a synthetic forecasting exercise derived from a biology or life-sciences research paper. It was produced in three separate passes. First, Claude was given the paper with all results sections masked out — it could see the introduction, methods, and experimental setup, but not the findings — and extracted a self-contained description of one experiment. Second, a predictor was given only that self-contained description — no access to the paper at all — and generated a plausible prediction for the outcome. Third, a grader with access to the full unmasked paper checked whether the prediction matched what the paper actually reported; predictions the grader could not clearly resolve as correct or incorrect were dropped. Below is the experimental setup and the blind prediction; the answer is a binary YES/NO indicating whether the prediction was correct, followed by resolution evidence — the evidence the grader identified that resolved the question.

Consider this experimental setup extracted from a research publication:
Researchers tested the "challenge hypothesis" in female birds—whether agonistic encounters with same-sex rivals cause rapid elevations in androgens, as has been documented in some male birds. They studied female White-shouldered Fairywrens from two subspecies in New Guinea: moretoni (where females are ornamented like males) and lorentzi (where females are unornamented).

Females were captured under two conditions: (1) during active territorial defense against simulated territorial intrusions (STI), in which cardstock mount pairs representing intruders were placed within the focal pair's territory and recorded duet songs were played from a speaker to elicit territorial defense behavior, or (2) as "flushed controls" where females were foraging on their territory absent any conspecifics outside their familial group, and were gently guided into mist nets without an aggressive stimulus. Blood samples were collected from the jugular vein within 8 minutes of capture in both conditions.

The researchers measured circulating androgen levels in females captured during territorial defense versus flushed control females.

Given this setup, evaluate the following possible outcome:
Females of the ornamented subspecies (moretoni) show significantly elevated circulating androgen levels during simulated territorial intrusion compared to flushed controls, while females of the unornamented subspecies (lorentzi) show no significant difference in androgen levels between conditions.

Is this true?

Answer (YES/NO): NO